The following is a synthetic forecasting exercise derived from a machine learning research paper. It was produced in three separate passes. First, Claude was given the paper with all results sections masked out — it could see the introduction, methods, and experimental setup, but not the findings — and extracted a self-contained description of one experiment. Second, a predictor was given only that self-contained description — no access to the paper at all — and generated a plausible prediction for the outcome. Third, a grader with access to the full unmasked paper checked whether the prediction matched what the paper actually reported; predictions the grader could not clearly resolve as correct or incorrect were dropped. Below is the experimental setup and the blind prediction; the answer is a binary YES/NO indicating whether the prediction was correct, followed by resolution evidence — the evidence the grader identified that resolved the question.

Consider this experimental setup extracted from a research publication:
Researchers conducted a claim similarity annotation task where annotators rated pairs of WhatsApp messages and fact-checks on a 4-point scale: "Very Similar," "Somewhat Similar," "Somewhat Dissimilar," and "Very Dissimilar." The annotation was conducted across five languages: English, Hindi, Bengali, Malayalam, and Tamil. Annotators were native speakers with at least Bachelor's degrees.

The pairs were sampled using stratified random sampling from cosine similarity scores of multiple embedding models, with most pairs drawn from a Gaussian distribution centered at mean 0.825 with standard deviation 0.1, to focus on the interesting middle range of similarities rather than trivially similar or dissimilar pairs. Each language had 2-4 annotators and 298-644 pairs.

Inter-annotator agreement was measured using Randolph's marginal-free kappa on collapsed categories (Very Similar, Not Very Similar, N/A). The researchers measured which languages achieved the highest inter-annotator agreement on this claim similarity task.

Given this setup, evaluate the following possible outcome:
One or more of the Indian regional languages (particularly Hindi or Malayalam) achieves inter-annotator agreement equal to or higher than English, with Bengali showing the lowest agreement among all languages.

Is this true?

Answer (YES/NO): YES